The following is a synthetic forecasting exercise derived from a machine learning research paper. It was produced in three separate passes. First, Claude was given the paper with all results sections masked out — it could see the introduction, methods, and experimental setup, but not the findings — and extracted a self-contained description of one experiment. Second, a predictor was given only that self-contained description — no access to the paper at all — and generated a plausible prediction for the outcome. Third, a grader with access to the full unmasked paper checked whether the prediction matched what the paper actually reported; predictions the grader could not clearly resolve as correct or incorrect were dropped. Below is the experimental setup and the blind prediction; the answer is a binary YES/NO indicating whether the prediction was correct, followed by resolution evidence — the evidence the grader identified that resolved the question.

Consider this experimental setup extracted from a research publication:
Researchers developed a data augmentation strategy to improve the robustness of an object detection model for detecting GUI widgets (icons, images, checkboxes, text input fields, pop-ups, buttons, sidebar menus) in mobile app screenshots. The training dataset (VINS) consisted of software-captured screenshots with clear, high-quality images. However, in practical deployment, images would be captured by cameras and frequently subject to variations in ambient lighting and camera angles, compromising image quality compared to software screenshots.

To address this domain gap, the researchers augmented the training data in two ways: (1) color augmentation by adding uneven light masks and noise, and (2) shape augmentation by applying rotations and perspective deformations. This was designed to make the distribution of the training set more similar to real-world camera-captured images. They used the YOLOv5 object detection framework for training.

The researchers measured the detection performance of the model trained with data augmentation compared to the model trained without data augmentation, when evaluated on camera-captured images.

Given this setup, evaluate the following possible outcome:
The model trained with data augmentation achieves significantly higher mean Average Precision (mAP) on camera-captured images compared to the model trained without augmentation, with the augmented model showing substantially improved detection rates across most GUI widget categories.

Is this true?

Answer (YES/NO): NO